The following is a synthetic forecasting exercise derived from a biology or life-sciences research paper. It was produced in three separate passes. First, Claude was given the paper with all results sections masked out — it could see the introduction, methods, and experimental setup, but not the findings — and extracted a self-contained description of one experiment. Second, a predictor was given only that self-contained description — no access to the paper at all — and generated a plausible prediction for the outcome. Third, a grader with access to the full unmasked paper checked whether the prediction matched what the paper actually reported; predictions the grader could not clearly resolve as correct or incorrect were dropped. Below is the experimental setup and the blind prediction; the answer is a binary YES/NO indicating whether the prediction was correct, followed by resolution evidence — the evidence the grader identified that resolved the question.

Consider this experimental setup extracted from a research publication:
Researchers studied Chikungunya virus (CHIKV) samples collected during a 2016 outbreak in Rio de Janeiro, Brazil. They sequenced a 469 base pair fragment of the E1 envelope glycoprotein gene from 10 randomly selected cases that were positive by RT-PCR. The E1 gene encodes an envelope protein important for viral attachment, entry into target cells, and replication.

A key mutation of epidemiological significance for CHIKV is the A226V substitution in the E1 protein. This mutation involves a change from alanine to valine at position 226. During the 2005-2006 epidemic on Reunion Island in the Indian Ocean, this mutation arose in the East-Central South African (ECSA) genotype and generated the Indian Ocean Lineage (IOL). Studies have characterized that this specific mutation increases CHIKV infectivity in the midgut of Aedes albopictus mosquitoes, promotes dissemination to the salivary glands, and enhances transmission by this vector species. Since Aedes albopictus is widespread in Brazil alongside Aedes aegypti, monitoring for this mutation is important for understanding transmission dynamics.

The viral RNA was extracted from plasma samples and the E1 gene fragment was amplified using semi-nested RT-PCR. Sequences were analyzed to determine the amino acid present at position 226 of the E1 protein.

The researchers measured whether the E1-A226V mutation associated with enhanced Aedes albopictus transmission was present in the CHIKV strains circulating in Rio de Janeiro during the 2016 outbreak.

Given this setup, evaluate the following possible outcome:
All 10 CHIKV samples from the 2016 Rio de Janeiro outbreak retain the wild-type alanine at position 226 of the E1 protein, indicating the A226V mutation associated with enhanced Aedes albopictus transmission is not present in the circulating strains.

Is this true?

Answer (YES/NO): YES